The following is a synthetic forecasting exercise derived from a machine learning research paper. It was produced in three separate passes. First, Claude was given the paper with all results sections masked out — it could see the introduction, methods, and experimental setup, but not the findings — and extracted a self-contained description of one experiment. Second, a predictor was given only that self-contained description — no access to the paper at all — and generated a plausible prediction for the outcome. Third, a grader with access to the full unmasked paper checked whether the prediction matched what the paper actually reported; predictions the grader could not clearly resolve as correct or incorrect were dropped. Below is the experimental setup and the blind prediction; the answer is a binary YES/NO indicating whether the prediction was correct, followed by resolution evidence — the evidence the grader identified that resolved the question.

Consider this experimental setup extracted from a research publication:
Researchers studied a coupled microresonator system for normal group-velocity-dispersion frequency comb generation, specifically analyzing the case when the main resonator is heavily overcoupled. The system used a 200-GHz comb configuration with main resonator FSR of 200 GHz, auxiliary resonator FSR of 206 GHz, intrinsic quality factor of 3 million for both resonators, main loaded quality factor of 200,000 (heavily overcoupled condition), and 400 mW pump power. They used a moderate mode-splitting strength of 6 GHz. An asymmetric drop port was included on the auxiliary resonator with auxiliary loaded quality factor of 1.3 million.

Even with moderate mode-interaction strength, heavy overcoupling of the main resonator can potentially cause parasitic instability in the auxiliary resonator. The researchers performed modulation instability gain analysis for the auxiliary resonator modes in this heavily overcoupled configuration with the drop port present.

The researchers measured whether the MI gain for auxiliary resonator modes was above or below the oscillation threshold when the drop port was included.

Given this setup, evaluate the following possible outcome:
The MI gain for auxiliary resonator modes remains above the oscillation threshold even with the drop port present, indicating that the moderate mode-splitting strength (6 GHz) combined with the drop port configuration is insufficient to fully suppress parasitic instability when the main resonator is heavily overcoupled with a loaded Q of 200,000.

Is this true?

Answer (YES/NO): NO